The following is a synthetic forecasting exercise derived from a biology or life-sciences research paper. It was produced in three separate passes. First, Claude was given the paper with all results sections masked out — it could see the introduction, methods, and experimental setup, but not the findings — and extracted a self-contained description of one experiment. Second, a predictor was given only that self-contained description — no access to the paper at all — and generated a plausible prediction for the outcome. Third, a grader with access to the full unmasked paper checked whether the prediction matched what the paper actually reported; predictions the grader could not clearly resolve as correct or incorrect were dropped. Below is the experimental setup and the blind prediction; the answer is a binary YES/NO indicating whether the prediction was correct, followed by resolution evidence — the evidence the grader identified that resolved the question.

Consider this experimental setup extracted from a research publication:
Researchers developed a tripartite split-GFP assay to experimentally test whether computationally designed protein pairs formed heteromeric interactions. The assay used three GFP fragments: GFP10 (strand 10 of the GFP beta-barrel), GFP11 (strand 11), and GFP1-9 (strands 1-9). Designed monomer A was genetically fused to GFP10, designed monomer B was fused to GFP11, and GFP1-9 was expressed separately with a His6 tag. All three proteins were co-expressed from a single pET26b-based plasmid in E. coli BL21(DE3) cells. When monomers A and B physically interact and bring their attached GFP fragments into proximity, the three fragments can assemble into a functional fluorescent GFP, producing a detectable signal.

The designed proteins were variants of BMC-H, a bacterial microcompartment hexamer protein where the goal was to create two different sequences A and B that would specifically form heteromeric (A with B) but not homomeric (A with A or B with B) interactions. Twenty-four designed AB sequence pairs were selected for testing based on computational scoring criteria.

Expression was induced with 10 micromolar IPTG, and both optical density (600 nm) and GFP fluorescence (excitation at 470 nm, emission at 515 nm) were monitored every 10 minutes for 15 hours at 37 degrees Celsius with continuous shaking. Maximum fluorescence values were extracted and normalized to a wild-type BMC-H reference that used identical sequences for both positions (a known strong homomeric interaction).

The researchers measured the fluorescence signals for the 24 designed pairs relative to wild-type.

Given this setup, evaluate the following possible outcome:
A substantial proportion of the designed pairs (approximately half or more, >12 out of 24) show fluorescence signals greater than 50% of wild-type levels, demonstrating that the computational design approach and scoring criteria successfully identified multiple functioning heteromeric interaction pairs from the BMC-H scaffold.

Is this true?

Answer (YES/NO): NO